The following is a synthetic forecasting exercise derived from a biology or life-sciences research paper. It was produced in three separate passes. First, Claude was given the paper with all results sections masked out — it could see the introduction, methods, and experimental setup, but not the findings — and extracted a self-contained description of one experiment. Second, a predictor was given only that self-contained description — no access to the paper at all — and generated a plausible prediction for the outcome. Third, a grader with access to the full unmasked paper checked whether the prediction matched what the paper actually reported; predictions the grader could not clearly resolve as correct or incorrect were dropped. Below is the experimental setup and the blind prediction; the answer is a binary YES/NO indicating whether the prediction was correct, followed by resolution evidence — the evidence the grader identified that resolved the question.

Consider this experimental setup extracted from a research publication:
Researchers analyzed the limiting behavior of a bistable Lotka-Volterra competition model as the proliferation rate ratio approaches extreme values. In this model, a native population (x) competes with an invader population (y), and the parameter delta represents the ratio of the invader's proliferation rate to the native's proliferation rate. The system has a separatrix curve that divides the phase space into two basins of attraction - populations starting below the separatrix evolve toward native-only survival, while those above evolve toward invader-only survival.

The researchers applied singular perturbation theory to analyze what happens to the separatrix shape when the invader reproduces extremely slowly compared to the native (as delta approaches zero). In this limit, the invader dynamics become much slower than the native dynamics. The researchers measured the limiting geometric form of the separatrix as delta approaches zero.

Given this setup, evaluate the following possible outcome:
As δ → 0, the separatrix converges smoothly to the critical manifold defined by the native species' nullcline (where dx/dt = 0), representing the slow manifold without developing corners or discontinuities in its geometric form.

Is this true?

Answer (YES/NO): NO